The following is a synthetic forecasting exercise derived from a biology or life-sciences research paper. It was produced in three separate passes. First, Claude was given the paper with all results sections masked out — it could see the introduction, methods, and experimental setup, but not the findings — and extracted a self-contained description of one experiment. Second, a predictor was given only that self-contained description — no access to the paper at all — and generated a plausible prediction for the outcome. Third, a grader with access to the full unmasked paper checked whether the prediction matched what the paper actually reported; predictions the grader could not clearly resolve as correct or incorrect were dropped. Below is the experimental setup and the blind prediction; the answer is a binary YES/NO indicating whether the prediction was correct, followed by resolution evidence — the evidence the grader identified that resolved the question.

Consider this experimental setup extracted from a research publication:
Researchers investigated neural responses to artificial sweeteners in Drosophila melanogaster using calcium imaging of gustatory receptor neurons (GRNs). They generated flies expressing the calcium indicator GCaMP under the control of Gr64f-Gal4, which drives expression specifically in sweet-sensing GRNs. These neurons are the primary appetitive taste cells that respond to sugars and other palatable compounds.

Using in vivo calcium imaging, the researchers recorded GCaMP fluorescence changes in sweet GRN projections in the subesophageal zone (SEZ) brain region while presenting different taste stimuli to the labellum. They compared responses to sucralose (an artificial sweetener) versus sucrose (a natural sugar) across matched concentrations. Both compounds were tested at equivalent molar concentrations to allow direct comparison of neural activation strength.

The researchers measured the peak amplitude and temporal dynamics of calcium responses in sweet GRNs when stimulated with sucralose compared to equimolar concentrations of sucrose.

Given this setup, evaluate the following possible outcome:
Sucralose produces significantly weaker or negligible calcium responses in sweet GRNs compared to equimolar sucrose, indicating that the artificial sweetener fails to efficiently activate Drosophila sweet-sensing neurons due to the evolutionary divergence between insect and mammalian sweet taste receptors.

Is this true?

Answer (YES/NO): NO